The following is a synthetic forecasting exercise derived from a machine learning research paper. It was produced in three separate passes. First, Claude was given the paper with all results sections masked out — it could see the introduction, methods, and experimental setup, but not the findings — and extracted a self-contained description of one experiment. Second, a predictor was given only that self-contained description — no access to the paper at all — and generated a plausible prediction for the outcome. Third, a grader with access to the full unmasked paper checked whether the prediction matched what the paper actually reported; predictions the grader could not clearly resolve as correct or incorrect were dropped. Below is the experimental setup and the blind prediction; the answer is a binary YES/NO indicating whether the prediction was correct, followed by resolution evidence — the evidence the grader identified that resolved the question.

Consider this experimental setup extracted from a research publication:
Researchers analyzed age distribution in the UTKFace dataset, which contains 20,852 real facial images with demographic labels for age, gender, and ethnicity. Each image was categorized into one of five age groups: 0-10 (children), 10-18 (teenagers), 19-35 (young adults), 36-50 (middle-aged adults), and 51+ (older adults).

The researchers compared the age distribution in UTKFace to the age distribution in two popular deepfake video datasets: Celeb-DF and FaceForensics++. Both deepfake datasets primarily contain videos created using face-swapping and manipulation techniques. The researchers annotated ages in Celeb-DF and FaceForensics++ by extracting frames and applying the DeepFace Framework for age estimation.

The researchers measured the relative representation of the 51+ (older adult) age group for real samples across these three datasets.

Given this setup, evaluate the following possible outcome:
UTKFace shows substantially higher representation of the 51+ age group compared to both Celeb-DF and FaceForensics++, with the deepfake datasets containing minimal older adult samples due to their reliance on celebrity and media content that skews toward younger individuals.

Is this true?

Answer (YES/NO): YES